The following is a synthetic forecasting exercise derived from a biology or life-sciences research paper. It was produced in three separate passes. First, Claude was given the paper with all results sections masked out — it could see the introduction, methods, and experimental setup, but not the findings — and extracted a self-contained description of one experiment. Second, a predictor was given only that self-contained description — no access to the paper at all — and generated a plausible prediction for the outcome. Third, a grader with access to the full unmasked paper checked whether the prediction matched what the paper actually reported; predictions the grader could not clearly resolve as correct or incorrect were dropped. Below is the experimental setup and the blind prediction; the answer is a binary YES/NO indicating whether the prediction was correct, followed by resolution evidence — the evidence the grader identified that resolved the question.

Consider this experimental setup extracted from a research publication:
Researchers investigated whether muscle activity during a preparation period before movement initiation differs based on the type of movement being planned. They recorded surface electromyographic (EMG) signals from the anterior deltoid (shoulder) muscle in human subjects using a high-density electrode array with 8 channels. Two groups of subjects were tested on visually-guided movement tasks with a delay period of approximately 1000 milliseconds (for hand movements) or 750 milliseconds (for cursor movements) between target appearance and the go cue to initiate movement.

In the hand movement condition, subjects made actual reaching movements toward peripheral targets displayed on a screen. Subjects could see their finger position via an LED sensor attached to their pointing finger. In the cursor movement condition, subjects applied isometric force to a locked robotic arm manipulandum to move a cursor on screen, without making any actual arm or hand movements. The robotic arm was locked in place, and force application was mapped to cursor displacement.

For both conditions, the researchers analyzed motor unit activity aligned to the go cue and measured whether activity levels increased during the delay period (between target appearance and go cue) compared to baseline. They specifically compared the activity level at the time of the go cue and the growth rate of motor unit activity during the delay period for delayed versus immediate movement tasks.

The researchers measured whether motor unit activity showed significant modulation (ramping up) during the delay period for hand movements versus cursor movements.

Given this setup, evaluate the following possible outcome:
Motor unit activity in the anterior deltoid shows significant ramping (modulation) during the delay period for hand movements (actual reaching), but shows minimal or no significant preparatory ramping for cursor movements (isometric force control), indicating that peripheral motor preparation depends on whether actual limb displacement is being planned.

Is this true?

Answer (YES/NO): YES